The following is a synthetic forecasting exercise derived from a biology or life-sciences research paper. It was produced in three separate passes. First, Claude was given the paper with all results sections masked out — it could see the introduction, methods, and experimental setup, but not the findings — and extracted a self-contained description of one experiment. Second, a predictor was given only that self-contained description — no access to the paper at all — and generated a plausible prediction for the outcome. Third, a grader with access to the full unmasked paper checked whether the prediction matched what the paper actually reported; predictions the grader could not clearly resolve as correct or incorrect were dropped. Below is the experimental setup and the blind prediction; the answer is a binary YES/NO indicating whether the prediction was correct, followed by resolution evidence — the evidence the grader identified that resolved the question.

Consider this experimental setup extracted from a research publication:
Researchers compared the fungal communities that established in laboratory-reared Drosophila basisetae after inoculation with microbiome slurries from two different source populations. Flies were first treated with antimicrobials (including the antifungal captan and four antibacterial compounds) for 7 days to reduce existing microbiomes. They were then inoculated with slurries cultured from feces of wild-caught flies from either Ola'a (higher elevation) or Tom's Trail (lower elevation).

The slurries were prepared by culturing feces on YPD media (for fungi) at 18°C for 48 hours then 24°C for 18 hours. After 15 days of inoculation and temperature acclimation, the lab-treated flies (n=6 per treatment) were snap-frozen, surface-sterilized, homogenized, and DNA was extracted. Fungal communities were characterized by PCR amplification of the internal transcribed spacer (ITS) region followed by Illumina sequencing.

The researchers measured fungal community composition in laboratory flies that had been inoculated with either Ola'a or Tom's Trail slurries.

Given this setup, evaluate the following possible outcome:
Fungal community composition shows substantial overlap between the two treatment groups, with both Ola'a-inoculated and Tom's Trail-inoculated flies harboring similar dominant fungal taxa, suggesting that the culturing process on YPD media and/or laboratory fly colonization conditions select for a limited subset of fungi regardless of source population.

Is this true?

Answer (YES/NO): NO